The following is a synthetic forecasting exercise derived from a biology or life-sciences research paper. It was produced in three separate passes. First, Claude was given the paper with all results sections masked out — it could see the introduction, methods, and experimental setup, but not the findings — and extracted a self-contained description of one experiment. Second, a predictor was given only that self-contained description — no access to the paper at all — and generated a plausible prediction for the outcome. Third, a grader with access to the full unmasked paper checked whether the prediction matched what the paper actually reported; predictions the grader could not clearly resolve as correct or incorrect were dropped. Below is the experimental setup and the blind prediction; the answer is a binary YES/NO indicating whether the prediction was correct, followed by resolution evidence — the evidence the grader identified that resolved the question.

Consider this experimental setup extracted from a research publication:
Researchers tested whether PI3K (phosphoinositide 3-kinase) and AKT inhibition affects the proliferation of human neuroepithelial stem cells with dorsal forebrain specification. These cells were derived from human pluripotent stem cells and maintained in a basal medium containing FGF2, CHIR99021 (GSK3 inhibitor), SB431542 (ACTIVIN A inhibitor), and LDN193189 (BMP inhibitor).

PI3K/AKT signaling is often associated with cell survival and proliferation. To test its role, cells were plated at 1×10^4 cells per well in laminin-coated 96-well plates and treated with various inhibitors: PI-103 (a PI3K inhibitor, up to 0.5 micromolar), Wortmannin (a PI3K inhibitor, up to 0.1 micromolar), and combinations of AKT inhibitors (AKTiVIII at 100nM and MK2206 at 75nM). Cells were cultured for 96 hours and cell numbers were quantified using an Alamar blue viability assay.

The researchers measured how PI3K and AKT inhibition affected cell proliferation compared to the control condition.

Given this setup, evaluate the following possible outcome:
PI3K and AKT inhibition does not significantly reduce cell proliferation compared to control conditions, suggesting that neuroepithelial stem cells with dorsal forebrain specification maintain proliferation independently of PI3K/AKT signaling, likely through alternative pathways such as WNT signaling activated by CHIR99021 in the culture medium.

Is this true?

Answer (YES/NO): NO